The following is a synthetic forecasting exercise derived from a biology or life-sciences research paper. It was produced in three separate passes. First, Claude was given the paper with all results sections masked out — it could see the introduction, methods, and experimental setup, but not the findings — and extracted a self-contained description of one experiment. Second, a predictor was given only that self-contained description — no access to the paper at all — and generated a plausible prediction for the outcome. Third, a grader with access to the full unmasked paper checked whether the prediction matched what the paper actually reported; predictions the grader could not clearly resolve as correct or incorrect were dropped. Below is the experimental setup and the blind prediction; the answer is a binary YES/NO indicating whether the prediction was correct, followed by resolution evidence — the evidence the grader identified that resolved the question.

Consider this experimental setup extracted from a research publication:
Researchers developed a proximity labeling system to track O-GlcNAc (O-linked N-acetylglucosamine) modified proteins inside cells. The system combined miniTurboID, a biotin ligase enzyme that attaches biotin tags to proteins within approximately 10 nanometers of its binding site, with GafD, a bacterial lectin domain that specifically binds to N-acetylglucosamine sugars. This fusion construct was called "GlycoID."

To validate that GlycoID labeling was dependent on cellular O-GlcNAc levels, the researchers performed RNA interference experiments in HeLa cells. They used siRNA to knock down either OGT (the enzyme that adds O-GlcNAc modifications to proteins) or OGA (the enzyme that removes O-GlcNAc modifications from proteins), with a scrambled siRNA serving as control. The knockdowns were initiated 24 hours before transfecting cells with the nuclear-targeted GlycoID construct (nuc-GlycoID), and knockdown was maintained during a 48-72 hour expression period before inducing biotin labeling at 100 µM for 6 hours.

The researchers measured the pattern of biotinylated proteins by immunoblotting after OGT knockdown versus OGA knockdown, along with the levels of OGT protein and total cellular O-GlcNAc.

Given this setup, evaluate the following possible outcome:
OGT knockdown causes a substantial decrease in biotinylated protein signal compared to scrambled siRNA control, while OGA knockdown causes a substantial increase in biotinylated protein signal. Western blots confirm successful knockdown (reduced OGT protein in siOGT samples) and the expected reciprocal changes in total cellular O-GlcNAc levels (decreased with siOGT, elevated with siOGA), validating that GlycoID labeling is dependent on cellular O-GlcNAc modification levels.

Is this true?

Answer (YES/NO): NO